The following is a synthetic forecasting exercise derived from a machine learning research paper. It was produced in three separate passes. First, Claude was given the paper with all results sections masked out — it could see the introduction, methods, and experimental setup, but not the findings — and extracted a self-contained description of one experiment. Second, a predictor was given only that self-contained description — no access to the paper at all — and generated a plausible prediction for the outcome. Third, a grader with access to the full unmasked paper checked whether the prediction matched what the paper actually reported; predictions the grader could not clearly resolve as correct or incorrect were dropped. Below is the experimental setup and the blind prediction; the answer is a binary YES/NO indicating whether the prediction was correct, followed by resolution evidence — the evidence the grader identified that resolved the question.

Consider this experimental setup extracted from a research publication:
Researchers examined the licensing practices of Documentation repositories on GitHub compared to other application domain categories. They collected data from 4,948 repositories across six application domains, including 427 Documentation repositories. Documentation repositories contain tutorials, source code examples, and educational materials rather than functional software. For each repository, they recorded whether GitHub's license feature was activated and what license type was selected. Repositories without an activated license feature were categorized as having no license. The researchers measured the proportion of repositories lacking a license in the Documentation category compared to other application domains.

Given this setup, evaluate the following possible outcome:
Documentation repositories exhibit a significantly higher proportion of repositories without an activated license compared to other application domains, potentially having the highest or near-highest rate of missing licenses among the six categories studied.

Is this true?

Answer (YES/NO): YES